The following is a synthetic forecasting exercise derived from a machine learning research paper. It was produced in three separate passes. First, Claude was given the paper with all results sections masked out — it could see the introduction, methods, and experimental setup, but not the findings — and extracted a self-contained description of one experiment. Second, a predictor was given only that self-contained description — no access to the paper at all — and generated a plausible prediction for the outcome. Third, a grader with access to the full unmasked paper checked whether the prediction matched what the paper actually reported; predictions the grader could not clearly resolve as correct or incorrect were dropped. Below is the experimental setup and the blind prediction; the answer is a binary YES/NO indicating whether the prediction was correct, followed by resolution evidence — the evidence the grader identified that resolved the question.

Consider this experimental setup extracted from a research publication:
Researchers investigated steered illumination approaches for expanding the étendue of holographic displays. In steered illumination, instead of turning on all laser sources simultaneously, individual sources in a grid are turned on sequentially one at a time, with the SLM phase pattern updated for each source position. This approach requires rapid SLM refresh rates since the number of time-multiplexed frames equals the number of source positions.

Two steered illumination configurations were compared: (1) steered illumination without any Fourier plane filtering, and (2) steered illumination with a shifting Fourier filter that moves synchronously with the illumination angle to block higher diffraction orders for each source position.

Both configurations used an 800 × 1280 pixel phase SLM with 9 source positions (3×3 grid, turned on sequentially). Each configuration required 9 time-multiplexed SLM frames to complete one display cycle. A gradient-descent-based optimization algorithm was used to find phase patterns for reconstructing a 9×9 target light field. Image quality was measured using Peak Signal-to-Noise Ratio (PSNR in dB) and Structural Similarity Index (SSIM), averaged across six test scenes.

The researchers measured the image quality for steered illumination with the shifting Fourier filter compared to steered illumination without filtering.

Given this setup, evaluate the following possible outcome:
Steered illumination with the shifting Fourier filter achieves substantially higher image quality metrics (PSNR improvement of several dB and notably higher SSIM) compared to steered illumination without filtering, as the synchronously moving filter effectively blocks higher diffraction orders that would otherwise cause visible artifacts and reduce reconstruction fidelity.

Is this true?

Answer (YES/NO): YES